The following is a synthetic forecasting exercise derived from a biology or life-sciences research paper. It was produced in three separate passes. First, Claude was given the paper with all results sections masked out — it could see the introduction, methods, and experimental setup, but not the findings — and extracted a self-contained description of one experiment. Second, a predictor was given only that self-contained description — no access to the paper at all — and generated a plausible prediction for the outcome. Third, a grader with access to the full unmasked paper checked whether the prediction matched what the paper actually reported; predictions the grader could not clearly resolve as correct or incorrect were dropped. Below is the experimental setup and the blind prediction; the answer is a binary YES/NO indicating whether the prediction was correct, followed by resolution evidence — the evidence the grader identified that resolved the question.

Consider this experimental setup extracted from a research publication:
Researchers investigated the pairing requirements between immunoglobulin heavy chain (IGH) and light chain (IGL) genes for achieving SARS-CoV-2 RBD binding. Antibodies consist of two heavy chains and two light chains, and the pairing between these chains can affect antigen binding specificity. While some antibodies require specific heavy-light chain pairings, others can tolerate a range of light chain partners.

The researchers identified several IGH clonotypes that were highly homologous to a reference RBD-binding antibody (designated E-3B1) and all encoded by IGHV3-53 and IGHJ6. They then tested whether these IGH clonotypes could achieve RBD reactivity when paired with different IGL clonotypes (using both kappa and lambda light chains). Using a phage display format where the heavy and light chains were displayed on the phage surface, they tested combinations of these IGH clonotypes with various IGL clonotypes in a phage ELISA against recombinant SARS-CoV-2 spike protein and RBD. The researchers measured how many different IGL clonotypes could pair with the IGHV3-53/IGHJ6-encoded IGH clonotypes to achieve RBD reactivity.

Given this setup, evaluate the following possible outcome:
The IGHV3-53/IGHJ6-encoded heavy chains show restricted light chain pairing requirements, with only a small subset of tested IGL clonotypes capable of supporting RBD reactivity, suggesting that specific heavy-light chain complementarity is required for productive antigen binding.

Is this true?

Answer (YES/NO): NO